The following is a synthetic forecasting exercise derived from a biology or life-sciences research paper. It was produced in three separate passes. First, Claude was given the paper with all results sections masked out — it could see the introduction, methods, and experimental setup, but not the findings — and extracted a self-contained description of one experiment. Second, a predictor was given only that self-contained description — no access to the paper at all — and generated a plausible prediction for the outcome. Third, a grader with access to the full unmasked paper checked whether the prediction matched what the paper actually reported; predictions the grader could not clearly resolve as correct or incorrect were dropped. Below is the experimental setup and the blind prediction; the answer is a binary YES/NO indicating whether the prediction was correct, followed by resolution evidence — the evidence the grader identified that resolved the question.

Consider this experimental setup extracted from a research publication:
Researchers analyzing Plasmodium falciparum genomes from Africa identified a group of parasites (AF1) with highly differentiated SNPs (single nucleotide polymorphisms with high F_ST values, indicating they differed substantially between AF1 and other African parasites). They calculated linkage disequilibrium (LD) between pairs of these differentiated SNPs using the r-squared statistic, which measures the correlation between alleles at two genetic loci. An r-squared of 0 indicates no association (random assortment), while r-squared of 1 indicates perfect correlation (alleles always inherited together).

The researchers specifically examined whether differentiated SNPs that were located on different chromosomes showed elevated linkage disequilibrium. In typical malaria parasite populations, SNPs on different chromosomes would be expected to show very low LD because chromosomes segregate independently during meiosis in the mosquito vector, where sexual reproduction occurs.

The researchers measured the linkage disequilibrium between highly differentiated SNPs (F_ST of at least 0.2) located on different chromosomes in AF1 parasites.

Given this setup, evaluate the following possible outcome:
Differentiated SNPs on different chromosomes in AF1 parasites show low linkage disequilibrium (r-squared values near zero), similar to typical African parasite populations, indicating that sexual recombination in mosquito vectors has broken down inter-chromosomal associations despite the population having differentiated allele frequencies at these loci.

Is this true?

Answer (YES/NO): NO